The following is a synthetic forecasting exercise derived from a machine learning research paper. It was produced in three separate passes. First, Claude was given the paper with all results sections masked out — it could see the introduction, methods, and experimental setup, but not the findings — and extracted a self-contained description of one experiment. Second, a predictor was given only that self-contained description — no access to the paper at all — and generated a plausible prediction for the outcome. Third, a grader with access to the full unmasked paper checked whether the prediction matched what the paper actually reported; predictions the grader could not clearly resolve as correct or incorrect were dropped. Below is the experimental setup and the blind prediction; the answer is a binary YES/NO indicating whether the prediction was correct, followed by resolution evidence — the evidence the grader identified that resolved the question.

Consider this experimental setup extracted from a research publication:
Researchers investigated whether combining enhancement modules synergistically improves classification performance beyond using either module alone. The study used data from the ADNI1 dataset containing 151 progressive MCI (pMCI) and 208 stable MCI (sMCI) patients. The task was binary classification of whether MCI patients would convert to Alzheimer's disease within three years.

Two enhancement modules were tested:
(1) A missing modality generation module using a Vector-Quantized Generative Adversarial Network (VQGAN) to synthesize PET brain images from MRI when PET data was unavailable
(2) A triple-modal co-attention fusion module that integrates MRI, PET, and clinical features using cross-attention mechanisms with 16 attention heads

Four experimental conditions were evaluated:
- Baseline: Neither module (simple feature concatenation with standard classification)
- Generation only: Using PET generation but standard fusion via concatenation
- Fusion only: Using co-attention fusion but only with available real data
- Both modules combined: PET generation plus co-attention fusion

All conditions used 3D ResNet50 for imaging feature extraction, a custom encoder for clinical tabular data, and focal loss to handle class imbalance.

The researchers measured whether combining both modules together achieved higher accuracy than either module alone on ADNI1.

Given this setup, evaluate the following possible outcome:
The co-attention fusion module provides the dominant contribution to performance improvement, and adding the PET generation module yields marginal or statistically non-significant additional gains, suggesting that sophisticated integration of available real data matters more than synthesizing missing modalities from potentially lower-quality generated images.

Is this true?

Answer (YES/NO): NO